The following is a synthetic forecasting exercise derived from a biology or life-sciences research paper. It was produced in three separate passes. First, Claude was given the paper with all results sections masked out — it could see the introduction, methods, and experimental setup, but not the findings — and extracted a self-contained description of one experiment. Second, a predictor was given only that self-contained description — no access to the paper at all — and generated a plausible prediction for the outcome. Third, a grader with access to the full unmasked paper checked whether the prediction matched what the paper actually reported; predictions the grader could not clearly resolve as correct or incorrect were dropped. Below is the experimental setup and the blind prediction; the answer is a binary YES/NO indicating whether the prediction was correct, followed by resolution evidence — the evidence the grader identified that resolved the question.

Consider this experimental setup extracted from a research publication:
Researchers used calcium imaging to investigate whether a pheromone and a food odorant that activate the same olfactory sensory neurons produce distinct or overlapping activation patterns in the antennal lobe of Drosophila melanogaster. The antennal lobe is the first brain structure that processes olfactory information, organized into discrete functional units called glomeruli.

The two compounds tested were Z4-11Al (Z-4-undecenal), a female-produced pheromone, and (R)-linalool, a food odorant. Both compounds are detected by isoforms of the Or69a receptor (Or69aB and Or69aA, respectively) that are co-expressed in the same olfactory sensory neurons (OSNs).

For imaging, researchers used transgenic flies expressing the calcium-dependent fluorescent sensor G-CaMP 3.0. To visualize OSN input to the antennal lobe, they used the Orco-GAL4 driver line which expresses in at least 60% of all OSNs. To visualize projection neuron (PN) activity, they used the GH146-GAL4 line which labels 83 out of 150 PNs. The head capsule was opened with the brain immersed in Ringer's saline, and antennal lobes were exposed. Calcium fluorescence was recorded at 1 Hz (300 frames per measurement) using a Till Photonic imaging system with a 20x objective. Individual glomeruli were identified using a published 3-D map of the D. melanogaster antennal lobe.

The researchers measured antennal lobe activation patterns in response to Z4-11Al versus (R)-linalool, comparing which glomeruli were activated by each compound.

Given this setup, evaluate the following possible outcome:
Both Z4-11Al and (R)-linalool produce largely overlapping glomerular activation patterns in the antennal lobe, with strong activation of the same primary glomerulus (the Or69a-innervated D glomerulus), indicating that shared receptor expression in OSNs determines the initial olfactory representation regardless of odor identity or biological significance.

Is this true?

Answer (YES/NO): NO